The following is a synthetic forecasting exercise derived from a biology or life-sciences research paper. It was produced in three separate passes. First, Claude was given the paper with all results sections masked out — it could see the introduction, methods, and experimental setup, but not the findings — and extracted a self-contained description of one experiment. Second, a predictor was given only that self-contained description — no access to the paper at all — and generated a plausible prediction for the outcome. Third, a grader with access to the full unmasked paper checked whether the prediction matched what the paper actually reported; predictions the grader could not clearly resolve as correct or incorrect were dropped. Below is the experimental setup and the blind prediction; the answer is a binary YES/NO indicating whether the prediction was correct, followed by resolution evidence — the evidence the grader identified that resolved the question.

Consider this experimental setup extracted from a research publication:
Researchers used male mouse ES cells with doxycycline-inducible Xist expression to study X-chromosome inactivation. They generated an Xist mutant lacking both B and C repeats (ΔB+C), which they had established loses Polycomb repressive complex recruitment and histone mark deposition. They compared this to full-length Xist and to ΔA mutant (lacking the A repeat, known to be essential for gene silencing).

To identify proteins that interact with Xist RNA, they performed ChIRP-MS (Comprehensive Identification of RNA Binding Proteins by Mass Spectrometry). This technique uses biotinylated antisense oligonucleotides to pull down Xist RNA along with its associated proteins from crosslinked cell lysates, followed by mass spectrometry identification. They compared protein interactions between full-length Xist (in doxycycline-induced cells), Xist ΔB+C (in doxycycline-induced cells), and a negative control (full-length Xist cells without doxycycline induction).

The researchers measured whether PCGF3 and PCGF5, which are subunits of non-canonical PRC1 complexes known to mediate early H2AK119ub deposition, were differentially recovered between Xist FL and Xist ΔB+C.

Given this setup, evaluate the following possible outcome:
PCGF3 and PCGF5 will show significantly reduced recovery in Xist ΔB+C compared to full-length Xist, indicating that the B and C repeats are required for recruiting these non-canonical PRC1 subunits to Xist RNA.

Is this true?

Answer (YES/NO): YES